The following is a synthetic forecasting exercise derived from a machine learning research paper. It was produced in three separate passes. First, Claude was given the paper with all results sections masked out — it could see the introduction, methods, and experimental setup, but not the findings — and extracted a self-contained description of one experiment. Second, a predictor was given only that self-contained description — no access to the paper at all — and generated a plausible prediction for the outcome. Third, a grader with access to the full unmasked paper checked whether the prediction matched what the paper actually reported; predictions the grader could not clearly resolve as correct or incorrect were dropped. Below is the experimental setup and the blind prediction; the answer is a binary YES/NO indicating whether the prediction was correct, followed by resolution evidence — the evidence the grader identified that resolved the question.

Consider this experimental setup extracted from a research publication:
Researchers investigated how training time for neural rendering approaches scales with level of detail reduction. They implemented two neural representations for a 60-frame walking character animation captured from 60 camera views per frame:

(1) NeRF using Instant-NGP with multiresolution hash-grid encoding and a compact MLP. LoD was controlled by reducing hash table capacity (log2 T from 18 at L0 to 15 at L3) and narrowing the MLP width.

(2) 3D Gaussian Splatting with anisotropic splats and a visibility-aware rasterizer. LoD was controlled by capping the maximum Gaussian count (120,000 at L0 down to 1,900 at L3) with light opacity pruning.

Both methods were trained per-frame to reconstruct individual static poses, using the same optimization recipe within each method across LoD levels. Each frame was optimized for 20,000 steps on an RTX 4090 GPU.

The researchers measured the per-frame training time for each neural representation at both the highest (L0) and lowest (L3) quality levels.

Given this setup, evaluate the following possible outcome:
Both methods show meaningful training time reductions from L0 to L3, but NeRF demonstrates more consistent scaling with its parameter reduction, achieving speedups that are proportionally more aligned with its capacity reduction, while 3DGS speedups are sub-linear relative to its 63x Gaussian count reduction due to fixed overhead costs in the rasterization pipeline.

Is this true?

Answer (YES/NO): NO